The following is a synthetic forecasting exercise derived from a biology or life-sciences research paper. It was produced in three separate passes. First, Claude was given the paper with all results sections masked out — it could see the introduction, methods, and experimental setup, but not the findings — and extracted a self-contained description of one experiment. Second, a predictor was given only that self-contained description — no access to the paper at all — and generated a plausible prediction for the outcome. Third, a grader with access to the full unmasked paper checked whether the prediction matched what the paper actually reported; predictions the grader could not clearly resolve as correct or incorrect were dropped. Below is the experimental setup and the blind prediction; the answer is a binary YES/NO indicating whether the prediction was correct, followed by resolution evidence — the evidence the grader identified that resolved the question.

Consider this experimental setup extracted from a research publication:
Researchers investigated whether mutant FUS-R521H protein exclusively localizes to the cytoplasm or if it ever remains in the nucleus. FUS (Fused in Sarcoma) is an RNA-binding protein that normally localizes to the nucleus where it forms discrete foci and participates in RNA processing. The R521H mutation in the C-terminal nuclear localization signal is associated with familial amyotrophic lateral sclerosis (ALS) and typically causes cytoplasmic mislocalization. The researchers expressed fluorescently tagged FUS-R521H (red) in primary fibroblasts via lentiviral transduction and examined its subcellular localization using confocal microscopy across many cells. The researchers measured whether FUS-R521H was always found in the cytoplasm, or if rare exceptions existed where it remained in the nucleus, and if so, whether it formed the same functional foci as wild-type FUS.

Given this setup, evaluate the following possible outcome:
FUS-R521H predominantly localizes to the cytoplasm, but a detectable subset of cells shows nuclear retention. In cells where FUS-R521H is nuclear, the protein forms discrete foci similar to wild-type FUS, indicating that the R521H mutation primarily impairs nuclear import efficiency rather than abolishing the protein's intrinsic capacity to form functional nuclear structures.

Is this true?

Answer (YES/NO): NO